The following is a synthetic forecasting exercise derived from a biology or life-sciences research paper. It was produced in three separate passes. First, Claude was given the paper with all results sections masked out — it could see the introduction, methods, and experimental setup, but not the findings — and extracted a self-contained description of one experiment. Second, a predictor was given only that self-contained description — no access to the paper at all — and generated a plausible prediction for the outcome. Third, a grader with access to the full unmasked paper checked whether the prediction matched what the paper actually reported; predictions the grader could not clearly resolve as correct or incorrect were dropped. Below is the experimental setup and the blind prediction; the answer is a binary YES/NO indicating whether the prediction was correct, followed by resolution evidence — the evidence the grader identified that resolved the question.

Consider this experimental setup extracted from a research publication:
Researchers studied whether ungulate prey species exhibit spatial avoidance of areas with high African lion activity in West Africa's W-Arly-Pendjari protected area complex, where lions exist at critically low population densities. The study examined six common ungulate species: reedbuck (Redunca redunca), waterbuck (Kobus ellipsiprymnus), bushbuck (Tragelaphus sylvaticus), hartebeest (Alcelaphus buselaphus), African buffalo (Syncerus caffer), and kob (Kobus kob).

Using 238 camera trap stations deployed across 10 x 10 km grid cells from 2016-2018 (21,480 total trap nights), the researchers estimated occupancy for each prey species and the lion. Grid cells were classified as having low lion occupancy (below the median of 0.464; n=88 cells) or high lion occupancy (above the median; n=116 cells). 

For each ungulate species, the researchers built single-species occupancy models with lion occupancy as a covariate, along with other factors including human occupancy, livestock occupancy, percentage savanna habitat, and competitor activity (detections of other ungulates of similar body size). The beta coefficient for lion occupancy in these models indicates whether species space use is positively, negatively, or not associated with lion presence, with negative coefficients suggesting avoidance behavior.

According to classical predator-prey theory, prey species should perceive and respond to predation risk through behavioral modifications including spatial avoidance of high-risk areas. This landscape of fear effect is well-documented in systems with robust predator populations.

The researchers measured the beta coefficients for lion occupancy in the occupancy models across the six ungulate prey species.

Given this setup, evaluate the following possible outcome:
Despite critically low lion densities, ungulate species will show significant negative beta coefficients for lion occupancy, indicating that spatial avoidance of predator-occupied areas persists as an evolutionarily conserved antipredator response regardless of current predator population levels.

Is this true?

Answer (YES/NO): NO